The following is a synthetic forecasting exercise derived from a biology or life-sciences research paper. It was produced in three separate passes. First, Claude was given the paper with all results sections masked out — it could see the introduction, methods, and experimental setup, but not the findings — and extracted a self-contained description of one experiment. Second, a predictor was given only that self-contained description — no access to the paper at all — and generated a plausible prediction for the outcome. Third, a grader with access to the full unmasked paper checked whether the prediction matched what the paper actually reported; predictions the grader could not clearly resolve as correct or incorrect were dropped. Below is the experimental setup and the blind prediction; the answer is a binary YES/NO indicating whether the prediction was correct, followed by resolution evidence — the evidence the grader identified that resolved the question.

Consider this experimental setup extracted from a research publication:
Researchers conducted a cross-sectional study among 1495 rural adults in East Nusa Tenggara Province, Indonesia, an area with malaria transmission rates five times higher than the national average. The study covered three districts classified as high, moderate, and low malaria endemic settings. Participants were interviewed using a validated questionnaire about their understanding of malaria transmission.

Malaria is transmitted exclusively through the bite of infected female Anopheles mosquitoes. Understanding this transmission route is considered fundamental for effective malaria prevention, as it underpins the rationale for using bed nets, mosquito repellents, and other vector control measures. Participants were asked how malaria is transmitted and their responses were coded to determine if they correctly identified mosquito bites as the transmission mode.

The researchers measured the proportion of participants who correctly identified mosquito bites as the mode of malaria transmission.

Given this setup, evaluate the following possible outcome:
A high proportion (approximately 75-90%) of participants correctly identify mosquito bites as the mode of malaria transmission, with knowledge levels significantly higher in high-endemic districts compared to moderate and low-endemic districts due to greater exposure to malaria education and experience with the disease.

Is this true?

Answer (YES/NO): NO